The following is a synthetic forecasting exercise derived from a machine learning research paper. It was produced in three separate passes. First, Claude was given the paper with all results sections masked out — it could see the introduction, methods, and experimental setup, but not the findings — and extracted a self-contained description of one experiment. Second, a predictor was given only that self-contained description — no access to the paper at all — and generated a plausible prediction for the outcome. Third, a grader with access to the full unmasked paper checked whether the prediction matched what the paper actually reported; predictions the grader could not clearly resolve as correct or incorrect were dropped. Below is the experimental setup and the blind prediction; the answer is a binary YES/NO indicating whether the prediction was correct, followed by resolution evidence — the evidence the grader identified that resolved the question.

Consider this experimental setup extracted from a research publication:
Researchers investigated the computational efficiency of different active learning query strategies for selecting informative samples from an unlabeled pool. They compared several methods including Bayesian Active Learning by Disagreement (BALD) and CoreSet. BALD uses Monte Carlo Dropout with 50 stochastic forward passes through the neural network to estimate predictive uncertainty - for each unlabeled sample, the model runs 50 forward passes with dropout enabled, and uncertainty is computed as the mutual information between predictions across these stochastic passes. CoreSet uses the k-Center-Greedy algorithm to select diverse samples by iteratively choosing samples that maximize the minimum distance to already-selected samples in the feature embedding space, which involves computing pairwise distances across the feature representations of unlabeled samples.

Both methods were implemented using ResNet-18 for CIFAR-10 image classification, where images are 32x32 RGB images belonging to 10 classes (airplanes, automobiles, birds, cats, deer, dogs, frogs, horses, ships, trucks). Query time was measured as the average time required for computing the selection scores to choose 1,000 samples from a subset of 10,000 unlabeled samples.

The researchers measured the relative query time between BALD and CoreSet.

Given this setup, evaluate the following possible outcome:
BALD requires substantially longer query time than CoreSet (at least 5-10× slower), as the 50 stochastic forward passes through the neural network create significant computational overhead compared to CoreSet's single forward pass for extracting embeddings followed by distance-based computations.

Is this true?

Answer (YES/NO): NO